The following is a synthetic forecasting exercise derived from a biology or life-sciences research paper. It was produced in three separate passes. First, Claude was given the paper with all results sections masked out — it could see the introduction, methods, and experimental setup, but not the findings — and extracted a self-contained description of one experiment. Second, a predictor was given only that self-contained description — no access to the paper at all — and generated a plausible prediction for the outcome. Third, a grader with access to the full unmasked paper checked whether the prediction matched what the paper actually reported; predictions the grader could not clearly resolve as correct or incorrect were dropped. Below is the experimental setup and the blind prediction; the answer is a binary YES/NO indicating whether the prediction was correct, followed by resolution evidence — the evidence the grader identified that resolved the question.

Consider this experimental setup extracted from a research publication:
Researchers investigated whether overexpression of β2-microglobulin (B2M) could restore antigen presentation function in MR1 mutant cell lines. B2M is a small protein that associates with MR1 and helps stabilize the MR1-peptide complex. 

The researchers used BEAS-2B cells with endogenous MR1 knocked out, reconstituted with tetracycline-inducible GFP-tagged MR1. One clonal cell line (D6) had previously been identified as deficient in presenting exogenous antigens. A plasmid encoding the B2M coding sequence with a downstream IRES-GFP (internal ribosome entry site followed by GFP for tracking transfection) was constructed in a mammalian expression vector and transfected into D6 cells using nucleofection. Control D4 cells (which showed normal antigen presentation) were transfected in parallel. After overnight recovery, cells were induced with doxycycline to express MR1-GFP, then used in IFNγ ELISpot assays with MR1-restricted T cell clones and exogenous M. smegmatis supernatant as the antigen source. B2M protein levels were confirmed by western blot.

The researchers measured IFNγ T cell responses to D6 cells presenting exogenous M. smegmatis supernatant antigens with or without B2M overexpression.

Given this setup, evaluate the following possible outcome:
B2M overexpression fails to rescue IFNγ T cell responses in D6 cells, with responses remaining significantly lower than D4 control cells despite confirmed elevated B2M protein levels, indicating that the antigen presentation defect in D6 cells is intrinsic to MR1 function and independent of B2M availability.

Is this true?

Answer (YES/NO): YES